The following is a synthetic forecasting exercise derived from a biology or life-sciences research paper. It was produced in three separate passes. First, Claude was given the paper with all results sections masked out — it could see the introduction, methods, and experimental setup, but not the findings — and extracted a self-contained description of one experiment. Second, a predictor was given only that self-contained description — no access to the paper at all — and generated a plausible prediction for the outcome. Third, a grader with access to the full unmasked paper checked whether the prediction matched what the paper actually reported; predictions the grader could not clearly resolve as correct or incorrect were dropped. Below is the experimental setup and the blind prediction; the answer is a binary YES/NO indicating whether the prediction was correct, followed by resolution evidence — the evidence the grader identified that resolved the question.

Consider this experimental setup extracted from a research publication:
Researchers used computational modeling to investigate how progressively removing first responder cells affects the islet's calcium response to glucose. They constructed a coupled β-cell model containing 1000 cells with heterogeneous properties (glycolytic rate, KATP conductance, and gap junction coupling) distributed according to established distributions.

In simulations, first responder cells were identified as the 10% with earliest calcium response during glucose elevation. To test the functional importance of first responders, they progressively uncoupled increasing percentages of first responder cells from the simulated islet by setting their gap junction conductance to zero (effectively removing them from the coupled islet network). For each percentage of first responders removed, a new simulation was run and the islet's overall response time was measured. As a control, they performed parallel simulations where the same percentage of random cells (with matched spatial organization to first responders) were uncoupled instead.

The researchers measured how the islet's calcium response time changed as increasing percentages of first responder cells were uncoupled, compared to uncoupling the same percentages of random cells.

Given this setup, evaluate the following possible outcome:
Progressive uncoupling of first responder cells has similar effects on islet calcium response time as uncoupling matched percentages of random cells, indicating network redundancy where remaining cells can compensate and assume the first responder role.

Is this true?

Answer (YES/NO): NO